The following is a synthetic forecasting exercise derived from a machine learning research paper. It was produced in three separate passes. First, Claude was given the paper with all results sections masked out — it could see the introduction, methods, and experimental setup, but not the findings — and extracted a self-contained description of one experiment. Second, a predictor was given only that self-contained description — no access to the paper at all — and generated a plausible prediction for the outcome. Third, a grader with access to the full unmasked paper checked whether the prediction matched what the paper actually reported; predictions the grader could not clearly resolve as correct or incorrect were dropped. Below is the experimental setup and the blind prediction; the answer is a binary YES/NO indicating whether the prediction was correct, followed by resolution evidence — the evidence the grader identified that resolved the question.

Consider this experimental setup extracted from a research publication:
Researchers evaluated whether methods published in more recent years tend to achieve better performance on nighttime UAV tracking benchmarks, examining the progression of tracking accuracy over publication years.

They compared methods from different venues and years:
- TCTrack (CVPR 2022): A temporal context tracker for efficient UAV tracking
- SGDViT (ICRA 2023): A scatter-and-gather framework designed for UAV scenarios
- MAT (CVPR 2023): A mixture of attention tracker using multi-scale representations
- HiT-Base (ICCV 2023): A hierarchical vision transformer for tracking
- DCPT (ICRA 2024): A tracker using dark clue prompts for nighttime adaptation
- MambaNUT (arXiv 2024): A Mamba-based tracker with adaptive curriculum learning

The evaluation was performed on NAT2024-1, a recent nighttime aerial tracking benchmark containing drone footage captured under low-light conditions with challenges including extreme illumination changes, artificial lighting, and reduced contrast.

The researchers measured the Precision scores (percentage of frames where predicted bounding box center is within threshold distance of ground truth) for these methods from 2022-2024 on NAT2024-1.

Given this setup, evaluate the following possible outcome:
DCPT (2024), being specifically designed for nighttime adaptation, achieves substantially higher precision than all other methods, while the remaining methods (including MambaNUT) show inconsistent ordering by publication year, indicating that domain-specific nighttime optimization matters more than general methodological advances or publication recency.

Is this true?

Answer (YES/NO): NO